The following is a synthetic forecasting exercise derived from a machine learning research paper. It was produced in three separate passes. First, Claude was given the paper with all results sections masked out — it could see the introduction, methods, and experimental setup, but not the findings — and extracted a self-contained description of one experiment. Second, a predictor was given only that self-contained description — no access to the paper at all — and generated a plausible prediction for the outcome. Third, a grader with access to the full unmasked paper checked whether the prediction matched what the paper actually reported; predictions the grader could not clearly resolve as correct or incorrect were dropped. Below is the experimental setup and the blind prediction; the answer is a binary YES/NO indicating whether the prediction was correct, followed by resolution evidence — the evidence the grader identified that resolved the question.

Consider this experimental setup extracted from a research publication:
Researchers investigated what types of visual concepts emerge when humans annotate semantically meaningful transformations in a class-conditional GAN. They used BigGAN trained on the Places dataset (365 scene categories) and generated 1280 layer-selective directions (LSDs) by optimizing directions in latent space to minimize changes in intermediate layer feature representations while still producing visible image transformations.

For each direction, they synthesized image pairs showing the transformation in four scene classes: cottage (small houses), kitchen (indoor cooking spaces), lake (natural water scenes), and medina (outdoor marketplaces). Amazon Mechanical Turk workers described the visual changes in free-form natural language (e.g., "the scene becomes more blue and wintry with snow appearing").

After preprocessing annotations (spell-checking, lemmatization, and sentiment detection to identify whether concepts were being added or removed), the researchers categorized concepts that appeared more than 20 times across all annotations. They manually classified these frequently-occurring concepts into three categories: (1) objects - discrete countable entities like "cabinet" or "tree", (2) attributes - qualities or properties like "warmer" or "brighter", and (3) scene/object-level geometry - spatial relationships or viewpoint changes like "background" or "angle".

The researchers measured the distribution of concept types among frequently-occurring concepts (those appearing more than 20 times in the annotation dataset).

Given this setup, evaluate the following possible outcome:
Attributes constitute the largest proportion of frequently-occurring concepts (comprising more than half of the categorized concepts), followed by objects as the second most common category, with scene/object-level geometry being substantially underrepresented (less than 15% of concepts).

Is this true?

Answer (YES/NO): NO